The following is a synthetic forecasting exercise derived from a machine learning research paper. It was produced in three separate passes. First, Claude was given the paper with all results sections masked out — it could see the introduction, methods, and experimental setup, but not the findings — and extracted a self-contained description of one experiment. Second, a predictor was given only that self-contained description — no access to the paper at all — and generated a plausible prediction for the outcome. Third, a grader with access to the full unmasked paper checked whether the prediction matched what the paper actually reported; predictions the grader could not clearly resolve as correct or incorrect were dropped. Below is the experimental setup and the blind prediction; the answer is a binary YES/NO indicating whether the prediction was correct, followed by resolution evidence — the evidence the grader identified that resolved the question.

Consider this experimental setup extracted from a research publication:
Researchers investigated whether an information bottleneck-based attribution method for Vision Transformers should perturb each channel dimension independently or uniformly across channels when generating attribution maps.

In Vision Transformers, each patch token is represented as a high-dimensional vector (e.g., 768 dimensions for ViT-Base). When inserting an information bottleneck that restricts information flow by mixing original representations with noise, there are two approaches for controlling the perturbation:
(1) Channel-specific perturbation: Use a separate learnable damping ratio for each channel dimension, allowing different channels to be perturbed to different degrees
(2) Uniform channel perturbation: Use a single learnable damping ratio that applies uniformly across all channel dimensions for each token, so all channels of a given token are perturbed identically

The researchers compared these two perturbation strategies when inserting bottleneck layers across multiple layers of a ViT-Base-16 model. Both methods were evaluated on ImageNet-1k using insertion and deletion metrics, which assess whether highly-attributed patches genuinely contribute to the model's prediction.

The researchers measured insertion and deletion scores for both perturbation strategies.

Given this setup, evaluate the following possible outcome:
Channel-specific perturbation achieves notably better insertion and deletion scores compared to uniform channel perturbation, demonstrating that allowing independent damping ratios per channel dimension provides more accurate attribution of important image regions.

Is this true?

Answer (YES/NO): NO